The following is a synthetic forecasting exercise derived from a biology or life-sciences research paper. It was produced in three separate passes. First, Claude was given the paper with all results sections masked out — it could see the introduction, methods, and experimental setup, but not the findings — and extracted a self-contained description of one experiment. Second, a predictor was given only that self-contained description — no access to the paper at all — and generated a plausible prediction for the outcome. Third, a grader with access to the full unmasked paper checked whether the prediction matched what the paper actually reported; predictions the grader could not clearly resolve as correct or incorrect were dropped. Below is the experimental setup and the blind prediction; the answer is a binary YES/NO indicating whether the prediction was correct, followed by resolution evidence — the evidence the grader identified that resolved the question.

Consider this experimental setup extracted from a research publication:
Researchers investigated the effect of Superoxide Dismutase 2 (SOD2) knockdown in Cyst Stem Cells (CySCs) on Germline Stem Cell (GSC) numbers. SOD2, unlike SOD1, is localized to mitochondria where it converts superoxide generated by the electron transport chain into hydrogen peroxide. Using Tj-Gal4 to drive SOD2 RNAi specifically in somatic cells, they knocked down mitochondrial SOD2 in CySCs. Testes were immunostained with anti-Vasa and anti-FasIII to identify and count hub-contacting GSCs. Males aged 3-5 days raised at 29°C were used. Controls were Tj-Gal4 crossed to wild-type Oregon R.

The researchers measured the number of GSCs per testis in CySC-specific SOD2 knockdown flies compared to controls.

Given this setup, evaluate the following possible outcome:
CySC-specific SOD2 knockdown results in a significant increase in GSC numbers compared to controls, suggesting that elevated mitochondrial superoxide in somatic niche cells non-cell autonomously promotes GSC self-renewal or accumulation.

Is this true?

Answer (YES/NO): NO